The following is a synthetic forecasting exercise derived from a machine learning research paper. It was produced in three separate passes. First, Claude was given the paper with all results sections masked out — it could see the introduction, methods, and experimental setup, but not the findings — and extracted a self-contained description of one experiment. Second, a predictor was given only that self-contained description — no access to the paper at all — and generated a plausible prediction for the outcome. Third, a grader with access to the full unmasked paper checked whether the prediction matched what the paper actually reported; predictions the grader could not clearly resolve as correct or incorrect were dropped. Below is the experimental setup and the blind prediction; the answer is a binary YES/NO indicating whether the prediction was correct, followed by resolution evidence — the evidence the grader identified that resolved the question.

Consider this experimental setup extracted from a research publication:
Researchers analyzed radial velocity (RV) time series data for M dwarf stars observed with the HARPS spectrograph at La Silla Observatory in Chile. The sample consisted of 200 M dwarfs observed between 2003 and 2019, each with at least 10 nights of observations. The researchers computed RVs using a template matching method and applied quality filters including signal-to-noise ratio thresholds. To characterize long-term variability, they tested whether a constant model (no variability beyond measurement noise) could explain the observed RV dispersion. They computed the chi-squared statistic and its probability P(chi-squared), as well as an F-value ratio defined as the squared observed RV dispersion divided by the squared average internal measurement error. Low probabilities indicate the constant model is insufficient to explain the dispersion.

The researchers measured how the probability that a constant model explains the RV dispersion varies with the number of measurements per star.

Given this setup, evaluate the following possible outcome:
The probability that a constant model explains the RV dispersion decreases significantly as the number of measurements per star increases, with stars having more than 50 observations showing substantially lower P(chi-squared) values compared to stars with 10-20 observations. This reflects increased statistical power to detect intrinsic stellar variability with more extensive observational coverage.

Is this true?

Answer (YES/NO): YES